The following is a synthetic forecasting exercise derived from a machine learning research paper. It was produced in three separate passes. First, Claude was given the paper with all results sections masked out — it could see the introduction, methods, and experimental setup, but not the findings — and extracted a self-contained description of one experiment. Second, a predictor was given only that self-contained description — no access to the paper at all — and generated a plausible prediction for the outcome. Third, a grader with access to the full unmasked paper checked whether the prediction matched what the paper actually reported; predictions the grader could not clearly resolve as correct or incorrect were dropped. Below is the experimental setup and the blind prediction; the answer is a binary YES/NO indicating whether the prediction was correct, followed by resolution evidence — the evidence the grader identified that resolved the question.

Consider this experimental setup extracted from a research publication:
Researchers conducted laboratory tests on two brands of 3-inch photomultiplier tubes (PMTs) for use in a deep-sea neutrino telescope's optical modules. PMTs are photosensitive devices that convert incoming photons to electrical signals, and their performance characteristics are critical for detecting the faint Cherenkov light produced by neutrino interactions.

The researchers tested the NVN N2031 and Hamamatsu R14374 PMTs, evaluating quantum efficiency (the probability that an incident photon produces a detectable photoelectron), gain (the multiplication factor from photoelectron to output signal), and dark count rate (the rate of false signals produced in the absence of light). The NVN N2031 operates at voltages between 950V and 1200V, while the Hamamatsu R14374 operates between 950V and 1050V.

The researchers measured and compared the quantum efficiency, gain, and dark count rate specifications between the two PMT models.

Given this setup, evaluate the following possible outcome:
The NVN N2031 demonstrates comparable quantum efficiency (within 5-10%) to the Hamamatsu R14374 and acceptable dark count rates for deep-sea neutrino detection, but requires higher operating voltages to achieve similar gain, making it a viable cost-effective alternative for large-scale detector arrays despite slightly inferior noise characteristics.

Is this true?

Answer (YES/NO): NO